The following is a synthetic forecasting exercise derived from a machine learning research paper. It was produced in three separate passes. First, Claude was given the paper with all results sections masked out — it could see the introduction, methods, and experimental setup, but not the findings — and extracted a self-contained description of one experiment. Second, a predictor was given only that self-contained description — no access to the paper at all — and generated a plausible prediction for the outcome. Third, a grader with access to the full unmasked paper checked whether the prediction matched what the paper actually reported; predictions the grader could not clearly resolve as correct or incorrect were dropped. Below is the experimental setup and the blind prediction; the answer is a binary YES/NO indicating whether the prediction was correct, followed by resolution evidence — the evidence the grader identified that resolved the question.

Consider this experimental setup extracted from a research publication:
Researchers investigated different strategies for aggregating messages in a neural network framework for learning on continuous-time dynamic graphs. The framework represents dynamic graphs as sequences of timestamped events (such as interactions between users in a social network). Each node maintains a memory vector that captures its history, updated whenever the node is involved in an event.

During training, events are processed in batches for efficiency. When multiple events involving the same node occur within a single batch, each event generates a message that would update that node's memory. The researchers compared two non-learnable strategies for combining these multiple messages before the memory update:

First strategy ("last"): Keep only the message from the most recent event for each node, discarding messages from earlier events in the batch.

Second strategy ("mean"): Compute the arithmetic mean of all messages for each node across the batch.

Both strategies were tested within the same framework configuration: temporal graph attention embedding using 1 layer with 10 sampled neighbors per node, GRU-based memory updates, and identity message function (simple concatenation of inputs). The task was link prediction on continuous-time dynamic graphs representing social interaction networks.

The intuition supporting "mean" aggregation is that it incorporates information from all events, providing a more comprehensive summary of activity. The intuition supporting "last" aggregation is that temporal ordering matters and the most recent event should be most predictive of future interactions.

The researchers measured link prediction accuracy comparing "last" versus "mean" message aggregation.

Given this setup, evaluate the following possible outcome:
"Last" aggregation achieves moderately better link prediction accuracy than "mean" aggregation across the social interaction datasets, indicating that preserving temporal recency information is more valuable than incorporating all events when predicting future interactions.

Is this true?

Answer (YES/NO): NO